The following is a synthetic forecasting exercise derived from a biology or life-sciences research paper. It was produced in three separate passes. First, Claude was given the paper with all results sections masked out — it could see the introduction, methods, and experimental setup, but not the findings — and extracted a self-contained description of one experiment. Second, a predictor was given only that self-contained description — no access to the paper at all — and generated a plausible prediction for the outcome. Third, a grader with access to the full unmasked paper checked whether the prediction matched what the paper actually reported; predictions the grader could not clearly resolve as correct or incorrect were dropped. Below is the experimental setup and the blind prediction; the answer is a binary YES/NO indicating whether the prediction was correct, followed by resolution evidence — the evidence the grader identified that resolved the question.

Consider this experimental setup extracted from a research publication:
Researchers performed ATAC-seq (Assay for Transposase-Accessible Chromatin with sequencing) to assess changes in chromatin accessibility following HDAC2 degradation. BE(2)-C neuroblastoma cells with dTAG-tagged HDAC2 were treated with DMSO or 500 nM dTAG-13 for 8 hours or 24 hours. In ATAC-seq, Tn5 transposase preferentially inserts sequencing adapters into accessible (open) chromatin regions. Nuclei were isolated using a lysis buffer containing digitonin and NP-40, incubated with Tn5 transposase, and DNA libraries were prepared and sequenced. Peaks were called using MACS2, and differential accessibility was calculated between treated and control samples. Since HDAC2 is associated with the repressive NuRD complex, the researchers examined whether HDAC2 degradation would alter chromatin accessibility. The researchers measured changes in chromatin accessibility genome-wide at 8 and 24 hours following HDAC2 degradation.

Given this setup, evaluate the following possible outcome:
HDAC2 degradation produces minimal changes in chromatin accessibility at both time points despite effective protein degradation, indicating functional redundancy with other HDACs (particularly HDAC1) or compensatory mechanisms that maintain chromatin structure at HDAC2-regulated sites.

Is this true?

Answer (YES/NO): NO